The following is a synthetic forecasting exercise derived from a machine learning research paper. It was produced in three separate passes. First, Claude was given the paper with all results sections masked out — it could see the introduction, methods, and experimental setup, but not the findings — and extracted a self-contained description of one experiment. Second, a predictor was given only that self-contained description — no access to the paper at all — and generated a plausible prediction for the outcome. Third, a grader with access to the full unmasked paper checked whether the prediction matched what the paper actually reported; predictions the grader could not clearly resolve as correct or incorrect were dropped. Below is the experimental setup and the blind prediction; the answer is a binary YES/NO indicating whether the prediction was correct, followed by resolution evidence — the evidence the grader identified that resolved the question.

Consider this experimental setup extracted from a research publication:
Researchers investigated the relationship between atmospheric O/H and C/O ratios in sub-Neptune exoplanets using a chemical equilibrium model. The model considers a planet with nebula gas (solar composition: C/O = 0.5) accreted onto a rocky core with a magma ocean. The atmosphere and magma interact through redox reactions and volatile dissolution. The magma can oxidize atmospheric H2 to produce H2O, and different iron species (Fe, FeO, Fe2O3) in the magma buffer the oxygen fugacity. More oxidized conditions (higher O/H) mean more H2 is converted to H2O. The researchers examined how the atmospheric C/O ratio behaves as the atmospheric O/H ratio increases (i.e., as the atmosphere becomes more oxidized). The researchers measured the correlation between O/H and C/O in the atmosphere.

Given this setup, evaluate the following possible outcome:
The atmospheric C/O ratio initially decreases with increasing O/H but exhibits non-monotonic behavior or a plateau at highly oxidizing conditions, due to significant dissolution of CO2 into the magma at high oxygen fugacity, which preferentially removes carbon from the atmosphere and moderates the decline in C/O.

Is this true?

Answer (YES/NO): NO